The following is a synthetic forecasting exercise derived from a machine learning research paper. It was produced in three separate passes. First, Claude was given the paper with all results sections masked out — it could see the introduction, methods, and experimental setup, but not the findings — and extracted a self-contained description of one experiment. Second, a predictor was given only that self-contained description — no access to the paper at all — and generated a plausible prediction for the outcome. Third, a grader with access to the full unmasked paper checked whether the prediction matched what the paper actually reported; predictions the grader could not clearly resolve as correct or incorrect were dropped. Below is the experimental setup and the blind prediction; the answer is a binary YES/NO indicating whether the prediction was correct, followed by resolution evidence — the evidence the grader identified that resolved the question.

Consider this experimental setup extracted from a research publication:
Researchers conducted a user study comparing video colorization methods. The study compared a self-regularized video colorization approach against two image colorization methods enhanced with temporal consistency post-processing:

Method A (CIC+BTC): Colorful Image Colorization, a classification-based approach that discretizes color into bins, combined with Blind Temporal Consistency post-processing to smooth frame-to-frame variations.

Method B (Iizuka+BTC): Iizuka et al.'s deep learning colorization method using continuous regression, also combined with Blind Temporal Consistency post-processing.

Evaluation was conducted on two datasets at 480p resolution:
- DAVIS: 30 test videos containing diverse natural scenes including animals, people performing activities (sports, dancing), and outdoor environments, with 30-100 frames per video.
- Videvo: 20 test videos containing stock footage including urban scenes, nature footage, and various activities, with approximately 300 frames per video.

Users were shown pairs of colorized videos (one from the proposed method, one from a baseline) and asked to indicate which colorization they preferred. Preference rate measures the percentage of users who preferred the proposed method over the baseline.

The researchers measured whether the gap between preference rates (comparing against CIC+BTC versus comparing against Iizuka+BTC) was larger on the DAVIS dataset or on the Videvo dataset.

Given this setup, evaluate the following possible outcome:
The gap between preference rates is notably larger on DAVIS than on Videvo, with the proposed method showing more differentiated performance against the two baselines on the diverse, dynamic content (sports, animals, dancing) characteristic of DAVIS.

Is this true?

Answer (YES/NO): NO